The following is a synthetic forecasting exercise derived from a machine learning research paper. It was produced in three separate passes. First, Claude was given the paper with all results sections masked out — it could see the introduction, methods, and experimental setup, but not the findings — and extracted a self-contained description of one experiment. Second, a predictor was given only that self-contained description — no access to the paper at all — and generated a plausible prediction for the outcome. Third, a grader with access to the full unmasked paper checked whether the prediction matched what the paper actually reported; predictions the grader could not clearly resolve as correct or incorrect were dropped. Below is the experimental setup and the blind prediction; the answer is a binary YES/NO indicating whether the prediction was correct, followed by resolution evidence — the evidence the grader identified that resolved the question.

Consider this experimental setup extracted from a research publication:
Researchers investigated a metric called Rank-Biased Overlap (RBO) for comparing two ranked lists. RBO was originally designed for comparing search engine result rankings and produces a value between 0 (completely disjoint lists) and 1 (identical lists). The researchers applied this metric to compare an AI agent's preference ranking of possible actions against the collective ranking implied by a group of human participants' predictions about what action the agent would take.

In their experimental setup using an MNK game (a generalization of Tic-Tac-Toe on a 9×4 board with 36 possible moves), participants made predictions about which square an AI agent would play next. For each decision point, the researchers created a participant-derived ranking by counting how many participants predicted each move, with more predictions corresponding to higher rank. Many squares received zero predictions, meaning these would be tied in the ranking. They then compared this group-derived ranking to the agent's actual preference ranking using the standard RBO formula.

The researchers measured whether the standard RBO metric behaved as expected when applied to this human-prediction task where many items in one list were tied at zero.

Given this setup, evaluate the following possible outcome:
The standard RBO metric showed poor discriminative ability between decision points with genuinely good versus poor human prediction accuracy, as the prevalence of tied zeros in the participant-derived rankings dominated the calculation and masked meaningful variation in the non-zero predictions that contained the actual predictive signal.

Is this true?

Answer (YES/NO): NO